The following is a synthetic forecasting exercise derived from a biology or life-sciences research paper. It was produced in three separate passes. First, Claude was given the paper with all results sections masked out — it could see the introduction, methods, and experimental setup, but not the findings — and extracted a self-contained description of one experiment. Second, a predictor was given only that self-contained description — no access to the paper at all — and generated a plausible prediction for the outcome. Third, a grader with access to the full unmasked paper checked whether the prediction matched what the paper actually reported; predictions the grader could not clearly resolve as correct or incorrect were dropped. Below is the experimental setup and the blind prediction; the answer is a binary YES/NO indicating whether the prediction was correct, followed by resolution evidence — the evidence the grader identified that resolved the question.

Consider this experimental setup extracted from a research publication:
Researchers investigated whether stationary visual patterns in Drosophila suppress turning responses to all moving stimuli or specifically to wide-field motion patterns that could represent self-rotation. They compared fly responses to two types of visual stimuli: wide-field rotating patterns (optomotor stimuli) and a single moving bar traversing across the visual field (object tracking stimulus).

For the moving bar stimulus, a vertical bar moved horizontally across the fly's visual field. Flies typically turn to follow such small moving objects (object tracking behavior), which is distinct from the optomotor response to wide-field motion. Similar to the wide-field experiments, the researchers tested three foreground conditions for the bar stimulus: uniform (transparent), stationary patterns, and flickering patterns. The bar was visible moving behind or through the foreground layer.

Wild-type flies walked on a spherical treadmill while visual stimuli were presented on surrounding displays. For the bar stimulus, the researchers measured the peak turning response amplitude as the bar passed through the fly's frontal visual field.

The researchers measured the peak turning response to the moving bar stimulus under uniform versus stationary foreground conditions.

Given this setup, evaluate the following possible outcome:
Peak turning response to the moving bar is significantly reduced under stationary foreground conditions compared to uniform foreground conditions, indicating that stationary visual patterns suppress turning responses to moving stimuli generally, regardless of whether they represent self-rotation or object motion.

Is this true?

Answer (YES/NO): NO